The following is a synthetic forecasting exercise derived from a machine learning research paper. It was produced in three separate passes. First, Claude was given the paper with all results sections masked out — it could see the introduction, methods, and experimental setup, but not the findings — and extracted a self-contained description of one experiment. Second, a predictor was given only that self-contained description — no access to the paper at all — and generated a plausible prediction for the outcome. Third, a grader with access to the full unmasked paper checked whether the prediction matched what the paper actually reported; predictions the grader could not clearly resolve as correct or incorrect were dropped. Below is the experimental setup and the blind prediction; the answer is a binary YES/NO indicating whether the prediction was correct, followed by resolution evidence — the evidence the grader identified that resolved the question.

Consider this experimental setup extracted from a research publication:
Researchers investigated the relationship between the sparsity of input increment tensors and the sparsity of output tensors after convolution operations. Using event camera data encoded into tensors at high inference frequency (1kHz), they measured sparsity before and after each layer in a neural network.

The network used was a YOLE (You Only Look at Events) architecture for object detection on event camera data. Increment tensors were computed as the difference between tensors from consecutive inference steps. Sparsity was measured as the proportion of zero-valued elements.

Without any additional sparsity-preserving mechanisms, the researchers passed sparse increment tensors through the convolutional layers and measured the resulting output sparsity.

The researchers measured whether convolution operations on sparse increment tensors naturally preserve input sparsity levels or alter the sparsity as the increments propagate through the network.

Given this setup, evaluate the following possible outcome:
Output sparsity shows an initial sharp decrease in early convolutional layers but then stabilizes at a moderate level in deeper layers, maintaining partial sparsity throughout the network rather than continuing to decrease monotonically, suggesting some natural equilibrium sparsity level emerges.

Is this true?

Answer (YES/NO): NO